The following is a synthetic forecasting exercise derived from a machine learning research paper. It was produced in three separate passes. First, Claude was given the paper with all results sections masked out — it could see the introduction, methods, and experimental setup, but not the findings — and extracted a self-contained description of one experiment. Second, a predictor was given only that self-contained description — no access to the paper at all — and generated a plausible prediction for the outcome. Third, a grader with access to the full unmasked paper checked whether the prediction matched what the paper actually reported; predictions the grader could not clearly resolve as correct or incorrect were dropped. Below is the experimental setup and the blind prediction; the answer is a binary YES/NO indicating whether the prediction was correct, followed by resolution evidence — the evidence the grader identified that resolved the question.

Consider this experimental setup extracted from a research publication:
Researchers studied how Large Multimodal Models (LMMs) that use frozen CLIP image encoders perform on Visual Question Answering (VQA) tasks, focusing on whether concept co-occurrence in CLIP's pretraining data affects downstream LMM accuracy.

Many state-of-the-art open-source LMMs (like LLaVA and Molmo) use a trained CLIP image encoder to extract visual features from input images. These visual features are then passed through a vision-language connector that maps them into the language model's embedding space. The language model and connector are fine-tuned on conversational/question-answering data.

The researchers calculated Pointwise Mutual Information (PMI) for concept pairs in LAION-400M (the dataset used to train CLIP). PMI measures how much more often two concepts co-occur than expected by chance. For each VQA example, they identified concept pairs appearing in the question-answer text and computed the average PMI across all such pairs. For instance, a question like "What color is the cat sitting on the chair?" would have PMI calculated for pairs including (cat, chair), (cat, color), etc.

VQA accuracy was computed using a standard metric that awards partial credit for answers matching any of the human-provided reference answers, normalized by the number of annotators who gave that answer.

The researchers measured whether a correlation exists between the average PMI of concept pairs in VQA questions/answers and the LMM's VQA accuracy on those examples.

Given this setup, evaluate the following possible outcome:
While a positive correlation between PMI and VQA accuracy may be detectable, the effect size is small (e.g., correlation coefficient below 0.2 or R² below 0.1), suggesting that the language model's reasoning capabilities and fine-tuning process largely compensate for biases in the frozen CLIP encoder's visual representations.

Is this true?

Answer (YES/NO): NO